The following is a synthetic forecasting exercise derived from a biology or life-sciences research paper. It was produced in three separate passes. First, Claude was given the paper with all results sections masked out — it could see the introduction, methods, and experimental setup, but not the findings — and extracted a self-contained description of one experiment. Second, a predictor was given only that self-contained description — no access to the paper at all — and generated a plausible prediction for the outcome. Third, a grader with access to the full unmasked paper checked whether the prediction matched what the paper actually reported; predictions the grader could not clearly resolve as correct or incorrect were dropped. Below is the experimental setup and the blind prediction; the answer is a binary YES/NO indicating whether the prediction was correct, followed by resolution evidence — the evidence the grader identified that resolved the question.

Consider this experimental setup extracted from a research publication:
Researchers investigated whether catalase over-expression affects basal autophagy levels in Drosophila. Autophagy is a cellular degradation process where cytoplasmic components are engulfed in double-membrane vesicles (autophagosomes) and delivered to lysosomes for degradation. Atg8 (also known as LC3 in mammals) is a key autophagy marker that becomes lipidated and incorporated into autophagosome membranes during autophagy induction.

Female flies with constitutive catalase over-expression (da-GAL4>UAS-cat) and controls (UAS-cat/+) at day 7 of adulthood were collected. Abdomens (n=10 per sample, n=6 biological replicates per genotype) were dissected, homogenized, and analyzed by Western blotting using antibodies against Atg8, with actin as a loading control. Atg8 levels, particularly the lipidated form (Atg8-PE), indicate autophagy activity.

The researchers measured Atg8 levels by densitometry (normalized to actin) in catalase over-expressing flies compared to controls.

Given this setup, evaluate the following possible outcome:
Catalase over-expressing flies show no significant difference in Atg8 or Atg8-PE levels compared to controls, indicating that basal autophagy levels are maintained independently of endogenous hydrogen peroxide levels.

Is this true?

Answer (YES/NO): NO